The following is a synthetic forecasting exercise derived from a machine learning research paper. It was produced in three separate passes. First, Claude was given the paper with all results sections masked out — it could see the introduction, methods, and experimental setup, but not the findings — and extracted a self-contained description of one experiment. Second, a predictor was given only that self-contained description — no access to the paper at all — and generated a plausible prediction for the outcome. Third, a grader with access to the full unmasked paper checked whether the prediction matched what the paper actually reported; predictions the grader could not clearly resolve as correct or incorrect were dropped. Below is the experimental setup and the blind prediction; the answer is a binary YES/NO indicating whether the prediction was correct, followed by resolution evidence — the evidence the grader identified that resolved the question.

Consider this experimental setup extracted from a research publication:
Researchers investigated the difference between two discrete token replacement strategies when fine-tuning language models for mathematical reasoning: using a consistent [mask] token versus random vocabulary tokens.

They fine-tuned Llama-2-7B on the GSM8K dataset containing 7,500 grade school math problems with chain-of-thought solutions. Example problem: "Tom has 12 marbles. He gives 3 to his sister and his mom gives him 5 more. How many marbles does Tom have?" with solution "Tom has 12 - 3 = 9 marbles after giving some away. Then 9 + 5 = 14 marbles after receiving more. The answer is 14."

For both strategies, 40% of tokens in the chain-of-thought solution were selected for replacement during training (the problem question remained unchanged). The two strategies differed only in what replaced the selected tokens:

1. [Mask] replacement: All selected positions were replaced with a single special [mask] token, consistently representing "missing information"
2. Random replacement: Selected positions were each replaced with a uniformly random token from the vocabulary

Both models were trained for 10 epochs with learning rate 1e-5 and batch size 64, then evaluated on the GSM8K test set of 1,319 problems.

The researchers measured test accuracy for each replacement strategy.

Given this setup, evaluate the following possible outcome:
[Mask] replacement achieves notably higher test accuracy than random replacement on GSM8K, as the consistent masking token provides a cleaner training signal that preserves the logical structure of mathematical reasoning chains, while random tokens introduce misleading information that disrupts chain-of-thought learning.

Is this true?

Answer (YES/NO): NO